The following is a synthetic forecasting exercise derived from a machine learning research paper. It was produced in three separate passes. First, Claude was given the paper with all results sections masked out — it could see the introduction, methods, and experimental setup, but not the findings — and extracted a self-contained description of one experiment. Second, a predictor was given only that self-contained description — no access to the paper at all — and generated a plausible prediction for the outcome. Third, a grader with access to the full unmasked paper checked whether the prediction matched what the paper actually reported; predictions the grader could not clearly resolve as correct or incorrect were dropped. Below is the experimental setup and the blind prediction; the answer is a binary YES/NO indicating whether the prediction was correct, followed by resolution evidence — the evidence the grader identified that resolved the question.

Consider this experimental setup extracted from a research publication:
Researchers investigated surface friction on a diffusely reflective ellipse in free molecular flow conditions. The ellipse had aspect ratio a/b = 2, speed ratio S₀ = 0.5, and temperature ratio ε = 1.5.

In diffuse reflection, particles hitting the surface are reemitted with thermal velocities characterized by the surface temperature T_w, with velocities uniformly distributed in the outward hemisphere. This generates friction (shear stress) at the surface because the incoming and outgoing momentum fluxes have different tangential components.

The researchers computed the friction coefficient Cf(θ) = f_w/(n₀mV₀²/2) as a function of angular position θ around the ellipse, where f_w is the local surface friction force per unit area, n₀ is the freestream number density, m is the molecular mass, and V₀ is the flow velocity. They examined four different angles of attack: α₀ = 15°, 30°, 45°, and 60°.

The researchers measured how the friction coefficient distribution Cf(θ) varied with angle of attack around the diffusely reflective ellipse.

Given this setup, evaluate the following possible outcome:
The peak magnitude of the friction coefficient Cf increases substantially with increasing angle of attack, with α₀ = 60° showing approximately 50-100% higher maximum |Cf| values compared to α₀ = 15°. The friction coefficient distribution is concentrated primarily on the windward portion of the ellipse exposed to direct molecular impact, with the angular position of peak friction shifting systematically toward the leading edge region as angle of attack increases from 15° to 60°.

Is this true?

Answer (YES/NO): NO